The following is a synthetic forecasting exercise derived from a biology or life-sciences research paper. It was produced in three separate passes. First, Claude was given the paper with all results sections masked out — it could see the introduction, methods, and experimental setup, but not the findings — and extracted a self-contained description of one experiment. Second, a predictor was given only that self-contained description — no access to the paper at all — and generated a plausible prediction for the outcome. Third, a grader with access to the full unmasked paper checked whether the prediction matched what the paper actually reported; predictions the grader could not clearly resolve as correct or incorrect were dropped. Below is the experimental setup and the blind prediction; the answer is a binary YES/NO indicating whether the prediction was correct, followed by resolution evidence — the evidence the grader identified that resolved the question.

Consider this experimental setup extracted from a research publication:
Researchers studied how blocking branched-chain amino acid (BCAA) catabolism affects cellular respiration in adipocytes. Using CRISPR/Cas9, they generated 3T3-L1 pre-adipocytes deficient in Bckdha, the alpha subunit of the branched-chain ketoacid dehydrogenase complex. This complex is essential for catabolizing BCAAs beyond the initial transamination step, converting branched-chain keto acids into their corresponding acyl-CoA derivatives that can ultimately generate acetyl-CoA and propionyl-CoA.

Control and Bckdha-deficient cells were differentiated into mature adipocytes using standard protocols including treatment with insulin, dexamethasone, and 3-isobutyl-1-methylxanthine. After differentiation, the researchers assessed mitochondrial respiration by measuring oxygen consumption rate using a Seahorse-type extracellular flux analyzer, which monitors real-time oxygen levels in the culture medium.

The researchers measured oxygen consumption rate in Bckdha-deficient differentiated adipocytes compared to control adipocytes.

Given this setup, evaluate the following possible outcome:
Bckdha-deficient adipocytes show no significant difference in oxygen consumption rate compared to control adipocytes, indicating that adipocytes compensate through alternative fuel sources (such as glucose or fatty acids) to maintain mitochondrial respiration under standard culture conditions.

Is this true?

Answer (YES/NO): NO